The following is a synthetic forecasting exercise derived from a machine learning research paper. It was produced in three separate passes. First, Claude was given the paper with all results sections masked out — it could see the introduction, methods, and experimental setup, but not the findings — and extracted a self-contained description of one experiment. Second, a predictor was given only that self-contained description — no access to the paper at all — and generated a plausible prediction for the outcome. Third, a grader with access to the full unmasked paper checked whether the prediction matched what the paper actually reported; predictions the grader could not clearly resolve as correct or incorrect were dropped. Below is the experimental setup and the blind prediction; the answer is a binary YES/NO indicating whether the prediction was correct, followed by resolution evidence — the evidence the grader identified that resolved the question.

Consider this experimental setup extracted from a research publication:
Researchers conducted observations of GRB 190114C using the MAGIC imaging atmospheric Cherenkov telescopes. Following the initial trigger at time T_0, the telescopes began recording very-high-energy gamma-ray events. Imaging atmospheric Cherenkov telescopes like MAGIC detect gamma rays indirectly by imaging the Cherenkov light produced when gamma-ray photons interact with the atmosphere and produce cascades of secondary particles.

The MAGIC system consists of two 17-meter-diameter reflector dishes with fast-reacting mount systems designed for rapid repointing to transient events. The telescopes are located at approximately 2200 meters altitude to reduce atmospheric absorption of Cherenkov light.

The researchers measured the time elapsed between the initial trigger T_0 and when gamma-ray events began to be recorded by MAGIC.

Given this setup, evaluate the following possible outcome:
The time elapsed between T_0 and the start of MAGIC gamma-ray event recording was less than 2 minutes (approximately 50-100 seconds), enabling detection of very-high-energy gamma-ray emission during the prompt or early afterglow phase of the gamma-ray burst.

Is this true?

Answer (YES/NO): YES